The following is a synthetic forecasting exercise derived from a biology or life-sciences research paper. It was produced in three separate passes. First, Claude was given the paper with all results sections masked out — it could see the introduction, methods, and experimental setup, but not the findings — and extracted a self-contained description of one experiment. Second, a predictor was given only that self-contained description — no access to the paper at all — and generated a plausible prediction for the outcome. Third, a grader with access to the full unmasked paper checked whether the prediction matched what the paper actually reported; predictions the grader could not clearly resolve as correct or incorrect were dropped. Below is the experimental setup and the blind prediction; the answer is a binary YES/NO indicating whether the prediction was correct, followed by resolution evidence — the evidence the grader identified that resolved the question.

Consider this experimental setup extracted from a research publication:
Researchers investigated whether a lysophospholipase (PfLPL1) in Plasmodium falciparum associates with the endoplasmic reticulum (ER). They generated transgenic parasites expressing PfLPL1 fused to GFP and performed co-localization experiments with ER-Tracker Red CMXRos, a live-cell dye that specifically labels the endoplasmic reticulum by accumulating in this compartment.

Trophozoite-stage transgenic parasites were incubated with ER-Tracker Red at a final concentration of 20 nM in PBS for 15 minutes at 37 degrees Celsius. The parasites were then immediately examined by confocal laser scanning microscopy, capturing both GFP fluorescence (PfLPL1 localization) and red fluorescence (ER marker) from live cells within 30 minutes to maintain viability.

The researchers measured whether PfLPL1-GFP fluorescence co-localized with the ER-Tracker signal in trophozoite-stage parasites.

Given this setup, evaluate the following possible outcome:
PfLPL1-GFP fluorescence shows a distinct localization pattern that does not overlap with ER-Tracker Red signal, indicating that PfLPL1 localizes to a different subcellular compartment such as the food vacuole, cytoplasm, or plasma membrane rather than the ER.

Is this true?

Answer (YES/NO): NO